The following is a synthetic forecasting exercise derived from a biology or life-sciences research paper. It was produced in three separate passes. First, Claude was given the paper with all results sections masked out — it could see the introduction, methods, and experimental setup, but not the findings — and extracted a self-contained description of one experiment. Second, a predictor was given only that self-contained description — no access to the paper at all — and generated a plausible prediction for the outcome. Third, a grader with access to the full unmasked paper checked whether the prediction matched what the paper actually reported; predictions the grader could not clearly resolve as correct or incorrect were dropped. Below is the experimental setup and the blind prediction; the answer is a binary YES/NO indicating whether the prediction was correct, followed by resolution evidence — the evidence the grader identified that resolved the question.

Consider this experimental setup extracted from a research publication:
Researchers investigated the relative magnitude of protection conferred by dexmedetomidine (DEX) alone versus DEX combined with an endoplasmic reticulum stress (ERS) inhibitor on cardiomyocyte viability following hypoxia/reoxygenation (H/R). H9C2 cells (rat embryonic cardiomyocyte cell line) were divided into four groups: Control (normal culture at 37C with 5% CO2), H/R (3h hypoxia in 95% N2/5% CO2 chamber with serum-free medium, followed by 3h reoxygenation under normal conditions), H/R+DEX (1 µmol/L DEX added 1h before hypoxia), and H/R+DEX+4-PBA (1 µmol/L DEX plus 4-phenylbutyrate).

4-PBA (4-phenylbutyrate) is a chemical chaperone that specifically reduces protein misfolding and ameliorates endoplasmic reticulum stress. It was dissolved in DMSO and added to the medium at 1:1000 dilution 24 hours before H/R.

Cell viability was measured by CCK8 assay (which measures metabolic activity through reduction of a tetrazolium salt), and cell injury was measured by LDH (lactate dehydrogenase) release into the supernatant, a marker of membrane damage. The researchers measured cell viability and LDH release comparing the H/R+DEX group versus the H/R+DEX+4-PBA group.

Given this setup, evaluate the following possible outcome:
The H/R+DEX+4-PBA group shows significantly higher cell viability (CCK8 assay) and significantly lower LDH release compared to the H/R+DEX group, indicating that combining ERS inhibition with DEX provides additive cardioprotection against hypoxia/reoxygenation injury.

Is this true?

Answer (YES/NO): YES